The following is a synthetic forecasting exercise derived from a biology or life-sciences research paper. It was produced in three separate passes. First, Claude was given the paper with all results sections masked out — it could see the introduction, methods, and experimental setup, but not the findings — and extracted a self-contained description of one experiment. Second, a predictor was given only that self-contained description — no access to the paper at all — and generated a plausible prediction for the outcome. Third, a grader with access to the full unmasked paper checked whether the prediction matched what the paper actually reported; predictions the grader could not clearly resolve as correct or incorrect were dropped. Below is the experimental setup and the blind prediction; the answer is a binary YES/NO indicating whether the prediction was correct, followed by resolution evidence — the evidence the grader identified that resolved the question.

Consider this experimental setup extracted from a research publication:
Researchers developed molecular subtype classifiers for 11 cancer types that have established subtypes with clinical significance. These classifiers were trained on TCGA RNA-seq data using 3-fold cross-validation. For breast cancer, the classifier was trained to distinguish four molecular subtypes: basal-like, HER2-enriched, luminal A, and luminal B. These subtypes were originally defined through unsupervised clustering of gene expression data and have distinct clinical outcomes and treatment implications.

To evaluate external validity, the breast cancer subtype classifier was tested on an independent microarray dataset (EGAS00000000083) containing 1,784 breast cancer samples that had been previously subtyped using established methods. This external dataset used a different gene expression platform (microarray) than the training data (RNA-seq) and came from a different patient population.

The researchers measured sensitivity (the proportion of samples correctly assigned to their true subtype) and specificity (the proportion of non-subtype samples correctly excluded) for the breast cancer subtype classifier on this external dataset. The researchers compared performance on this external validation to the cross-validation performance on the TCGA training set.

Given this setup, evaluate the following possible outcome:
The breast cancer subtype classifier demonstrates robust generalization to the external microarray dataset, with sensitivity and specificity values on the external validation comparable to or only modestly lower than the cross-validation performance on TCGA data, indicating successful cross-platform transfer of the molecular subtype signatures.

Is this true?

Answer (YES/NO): NO